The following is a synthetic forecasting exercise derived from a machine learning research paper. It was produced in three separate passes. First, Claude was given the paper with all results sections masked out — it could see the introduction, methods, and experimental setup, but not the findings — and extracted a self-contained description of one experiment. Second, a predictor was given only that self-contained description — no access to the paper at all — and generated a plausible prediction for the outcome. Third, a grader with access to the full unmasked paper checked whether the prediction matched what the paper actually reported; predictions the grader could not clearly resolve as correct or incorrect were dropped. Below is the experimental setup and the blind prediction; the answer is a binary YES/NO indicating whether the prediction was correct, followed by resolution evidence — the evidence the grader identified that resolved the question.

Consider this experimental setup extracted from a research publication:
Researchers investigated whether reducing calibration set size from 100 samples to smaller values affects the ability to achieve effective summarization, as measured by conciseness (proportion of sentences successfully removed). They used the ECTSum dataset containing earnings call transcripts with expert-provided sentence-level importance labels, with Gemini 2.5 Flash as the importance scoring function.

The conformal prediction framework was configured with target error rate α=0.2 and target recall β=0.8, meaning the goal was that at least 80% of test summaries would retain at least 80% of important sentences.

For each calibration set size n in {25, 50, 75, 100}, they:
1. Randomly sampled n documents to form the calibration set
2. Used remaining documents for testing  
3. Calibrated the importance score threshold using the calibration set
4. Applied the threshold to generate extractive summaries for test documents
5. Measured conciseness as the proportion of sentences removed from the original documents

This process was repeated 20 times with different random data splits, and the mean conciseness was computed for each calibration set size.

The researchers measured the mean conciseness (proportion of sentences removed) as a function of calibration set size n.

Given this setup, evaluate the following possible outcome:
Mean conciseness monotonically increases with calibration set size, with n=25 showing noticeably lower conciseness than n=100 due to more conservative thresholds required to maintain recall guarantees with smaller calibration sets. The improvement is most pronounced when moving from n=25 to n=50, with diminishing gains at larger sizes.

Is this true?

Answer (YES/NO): YES